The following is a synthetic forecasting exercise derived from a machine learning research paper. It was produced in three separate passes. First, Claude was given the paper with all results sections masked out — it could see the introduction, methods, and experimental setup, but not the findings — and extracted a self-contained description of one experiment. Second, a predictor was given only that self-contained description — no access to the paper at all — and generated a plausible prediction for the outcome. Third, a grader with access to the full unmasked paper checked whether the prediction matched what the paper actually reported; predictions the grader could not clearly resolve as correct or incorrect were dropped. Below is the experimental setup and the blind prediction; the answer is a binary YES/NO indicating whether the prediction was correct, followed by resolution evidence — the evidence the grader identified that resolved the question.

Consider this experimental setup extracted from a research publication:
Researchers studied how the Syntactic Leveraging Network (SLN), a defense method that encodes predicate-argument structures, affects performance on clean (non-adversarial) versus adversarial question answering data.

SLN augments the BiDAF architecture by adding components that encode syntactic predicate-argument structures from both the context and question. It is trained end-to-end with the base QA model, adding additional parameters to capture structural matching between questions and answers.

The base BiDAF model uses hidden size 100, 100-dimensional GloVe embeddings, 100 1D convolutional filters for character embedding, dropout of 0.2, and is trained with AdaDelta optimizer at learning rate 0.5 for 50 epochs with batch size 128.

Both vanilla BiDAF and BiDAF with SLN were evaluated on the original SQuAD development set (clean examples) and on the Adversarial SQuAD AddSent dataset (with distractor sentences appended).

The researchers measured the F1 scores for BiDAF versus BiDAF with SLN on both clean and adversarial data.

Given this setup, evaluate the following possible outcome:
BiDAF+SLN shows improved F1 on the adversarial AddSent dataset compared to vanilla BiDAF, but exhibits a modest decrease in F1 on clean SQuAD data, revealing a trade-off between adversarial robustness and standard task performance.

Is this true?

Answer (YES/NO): NO